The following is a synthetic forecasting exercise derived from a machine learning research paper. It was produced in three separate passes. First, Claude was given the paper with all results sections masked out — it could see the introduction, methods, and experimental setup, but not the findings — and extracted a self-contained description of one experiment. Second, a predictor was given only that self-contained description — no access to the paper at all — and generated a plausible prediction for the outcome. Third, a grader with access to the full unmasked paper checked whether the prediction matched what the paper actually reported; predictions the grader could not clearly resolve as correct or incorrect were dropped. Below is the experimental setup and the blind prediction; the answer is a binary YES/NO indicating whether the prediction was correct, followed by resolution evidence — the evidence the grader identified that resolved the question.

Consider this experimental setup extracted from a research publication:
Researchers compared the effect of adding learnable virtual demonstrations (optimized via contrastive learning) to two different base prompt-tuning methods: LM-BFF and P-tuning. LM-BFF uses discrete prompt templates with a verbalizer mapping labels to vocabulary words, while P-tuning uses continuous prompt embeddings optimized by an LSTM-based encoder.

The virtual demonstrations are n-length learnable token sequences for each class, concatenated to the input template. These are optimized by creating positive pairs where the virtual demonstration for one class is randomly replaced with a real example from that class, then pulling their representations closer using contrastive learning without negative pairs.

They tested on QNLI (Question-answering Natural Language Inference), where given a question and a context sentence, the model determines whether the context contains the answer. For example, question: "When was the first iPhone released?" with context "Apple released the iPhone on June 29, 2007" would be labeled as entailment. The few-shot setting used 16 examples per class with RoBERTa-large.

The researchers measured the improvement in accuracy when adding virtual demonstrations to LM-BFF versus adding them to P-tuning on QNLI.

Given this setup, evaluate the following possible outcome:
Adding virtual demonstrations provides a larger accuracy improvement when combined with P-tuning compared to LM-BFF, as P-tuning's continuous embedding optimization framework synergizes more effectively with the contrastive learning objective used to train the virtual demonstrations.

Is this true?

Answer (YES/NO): NO